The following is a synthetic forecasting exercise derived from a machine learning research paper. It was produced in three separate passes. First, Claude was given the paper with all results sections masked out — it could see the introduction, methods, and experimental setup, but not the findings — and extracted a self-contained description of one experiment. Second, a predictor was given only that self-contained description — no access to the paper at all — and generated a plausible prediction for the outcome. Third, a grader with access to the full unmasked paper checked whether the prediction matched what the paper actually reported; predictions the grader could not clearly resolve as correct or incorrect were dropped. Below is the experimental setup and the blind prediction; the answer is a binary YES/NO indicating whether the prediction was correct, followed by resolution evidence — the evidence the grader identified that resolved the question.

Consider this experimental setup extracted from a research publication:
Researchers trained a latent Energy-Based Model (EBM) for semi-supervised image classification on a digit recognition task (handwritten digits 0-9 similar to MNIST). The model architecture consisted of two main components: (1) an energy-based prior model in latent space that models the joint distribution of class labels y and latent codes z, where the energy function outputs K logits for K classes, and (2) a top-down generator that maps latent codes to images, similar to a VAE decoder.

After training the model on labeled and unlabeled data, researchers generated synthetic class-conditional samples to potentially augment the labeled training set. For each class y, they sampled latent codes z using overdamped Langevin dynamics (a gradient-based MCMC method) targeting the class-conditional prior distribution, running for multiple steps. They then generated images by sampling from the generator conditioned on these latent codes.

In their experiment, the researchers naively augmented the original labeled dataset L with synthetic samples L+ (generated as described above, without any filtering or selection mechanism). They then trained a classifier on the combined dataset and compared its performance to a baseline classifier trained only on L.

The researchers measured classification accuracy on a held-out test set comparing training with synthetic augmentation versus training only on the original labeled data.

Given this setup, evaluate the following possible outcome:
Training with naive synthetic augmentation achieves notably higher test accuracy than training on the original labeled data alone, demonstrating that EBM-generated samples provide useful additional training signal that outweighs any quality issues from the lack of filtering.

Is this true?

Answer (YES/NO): NO